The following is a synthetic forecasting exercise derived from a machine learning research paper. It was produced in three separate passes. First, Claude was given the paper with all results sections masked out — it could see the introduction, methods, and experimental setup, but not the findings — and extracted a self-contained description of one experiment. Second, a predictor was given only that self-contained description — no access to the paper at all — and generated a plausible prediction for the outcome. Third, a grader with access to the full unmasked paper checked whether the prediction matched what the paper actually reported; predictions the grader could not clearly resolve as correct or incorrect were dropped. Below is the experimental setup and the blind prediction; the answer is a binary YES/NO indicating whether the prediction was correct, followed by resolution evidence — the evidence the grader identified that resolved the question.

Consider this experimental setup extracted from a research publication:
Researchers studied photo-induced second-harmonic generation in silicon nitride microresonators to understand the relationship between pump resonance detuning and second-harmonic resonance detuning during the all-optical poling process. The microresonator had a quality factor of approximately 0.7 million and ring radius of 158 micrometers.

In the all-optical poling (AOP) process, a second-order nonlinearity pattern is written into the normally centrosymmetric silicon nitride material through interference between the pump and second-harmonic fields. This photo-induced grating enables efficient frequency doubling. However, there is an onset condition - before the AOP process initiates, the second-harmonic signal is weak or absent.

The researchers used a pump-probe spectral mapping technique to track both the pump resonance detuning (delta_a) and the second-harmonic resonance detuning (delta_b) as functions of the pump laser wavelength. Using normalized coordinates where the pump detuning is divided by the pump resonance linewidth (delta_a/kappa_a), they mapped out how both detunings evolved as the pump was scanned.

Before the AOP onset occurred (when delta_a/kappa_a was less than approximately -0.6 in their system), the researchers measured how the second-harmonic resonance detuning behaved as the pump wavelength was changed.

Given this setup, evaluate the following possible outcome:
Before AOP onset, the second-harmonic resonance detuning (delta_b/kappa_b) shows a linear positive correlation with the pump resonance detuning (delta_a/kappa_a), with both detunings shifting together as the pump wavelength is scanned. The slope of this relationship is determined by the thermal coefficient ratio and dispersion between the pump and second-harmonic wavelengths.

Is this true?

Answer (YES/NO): NO